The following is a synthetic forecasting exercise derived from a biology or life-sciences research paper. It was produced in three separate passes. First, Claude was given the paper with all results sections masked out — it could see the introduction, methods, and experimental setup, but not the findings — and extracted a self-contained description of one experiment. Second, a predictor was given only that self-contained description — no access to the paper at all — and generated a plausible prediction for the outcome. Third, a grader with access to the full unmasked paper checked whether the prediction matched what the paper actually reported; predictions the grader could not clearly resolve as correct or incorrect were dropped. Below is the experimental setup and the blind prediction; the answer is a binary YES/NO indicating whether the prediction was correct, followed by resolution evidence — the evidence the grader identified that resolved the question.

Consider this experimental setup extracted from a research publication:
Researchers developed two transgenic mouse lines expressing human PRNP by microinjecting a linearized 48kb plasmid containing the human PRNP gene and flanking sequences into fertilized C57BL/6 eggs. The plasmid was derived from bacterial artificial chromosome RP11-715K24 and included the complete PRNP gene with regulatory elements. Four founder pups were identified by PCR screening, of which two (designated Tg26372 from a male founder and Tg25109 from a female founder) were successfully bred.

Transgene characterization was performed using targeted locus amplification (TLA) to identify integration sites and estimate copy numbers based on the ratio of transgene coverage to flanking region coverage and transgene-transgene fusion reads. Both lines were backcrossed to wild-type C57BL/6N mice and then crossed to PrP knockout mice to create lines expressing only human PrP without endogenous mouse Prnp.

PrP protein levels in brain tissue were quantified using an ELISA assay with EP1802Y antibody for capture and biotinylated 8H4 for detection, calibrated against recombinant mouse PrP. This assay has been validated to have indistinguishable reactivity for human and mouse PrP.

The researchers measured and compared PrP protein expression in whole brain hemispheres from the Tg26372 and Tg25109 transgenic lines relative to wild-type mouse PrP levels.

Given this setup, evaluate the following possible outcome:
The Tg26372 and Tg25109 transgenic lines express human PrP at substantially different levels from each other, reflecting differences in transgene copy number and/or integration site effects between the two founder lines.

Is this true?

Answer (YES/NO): YES